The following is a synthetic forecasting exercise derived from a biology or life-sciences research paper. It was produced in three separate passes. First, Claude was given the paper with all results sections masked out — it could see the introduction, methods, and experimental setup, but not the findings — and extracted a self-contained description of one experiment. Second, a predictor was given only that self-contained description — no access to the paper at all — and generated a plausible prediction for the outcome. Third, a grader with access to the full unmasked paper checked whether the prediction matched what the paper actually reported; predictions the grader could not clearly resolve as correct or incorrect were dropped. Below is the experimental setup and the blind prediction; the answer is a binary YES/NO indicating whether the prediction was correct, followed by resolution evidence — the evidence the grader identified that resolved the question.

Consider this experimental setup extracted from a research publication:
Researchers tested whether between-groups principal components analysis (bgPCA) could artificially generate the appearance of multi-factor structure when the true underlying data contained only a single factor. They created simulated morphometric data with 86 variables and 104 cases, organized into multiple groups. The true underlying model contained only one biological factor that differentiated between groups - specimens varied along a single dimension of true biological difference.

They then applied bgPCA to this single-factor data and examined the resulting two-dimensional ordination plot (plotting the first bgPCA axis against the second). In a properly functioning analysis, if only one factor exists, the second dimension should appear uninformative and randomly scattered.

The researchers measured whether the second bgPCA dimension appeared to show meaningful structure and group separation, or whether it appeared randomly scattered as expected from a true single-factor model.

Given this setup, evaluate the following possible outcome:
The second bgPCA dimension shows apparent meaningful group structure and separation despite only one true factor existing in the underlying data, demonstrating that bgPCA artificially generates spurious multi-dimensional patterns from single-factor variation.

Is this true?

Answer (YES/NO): YES